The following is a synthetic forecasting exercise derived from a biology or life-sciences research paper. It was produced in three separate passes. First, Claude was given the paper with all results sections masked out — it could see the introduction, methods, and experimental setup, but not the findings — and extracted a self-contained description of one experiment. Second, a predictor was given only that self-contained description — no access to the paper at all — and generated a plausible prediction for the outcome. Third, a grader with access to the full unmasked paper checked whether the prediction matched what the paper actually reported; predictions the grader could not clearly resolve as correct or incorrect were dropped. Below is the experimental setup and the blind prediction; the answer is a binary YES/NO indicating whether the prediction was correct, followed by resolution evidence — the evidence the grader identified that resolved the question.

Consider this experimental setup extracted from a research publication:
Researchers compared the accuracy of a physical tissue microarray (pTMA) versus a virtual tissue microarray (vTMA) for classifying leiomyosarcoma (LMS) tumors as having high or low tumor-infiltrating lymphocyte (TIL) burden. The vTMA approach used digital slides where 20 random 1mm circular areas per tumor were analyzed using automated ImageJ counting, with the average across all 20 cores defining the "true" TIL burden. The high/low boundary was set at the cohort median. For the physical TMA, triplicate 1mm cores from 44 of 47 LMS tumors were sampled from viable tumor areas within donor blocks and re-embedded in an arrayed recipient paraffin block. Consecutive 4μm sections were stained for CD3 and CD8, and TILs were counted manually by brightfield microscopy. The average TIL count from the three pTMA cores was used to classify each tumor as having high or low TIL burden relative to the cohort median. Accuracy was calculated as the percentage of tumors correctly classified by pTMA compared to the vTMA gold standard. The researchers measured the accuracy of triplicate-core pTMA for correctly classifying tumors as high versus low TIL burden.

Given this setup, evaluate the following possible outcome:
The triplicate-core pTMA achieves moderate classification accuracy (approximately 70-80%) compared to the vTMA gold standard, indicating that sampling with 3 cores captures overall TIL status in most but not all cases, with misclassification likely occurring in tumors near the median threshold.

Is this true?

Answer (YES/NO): NO